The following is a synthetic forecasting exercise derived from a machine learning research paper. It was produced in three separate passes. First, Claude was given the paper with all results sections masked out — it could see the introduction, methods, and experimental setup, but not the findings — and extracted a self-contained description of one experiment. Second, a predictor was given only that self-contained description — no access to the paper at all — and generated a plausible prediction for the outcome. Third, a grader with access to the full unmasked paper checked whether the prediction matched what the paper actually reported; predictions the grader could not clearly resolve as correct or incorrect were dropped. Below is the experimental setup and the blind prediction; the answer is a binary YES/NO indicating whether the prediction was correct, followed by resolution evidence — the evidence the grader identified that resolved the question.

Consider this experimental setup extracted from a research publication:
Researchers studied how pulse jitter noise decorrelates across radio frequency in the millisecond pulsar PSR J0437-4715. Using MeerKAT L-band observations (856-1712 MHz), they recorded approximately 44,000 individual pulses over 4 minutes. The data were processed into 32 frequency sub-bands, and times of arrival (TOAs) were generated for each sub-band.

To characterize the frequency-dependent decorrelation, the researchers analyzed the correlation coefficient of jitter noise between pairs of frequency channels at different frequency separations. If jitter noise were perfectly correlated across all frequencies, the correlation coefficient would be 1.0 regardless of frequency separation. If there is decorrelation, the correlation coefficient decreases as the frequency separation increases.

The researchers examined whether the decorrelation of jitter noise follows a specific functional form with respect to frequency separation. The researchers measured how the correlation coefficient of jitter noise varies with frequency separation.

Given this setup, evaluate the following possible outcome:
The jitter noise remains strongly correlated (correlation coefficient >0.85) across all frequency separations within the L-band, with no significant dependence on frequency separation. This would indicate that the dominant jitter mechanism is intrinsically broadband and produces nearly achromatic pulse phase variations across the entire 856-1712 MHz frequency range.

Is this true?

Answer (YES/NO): NO